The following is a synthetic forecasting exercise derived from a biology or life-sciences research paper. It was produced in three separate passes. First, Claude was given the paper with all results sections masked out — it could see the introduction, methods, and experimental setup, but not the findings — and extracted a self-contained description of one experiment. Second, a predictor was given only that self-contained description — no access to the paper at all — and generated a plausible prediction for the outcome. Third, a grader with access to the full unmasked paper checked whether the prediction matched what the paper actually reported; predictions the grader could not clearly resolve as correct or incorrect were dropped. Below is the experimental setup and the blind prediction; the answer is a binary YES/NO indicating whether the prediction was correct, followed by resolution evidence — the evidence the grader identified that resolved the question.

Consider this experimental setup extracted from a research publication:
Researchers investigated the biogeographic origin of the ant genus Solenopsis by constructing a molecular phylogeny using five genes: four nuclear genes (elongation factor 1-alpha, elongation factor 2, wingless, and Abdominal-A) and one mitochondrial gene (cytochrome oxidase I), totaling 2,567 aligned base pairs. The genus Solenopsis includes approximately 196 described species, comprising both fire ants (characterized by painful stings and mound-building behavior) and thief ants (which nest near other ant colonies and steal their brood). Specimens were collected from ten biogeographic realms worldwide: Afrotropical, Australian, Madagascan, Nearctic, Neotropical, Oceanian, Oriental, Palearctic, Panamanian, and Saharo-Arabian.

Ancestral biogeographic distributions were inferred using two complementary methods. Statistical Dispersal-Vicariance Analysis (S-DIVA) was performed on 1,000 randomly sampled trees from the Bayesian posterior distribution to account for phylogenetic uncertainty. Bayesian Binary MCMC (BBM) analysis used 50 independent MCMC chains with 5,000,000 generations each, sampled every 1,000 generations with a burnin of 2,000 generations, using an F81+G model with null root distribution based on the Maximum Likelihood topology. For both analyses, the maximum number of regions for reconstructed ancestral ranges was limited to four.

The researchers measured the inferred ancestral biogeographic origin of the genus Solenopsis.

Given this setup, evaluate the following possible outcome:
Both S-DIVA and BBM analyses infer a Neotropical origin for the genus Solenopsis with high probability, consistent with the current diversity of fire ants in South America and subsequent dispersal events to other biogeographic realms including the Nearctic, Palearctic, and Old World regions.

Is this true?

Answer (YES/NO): NO